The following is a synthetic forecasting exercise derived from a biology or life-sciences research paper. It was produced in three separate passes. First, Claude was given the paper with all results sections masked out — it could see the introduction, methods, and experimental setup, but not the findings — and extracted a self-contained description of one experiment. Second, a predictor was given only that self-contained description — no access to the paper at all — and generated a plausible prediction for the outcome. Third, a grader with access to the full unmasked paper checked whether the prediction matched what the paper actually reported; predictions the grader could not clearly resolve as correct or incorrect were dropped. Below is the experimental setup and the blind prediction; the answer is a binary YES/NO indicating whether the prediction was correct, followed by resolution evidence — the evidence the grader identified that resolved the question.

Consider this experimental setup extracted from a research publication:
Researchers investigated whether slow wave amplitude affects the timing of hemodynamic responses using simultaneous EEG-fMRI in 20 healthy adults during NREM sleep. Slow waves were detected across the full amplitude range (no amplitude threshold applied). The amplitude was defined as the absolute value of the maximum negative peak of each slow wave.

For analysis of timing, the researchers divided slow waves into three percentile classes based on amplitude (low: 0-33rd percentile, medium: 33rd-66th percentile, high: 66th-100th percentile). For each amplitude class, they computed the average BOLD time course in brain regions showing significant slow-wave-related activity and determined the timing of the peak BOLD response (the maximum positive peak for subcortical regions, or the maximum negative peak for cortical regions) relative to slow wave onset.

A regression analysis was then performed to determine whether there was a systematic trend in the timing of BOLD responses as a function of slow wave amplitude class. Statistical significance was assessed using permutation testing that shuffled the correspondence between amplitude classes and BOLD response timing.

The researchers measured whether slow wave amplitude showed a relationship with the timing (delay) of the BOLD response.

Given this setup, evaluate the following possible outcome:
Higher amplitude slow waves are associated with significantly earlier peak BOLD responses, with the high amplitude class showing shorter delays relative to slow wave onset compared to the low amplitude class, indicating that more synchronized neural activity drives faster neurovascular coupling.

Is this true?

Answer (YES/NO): YES